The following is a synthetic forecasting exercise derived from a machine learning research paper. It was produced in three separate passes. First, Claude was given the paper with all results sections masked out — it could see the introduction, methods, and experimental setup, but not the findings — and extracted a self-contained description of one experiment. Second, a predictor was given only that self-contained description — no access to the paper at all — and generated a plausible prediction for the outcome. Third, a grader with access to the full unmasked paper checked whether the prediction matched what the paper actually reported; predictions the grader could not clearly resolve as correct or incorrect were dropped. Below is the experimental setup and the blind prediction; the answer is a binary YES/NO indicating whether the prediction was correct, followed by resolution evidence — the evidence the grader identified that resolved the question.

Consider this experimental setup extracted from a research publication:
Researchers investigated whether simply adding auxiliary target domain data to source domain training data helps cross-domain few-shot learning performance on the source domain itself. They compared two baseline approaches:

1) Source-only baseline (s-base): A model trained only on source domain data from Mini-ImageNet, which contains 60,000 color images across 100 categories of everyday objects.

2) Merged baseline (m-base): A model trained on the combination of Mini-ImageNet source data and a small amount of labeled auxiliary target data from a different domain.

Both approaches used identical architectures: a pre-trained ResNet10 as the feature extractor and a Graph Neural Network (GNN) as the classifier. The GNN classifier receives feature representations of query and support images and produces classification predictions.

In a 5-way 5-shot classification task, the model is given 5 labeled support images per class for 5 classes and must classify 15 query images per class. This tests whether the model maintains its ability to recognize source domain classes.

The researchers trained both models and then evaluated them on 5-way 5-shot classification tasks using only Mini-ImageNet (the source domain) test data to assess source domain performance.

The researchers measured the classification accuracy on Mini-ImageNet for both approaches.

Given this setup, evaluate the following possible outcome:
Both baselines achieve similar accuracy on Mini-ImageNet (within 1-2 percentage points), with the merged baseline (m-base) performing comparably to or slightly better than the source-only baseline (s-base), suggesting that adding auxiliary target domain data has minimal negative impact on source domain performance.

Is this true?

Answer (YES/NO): NO